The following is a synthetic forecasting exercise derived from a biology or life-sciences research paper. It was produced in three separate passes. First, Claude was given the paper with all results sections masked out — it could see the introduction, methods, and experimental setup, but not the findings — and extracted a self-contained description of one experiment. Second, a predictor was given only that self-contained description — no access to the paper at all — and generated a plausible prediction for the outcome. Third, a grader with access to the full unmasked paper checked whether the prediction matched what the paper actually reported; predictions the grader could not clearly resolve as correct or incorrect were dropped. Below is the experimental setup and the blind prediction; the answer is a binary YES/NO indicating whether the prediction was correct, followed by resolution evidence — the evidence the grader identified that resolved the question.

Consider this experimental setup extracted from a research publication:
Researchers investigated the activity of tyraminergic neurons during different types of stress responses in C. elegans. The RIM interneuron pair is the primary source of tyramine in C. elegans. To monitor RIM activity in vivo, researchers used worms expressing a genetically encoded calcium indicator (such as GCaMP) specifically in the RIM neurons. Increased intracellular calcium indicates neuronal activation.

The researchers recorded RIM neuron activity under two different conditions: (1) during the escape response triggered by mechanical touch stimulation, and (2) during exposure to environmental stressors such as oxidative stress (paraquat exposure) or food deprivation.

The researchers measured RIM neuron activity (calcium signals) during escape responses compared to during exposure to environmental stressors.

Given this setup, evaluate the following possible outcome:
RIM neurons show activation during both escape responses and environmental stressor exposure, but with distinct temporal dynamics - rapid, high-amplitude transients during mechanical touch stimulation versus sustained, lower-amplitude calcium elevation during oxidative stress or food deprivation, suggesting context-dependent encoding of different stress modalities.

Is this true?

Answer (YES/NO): NO